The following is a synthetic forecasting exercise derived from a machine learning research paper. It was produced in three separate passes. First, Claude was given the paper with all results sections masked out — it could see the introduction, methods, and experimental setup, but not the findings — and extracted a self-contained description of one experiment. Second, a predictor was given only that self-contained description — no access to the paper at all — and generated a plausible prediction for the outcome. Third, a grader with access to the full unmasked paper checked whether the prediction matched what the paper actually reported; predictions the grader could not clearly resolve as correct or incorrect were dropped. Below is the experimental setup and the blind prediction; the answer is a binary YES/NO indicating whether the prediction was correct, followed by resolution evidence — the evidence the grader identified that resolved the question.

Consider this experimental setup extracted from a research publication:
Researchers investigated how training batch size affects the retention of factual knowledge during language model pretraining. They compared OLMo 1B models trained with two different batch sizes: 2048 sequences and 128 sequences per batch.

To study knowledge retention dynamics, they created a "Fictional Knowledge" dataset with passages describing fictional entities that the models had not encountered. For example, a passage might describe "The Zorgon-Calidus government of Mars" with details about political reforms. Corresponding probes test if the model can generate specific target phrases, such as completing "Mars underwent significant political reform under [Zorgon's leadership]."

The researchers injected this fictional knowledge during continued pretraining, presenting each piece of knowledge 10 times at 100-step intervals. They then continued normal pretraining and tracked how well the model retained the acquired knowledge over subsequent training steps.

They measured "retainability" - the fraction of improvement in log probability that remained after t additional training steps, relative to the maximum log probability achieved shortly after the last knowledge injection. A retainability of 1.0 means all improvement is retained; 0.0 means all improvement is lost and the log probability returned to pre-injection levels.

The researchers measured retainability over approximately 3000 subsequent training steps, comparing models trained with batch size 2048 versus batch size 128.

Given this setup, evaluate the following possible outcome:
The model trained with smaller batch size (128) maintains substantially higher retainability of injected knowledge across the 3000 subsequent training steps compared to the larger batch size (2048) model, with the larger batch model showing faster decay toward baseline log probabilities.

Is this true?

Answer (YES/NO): NO